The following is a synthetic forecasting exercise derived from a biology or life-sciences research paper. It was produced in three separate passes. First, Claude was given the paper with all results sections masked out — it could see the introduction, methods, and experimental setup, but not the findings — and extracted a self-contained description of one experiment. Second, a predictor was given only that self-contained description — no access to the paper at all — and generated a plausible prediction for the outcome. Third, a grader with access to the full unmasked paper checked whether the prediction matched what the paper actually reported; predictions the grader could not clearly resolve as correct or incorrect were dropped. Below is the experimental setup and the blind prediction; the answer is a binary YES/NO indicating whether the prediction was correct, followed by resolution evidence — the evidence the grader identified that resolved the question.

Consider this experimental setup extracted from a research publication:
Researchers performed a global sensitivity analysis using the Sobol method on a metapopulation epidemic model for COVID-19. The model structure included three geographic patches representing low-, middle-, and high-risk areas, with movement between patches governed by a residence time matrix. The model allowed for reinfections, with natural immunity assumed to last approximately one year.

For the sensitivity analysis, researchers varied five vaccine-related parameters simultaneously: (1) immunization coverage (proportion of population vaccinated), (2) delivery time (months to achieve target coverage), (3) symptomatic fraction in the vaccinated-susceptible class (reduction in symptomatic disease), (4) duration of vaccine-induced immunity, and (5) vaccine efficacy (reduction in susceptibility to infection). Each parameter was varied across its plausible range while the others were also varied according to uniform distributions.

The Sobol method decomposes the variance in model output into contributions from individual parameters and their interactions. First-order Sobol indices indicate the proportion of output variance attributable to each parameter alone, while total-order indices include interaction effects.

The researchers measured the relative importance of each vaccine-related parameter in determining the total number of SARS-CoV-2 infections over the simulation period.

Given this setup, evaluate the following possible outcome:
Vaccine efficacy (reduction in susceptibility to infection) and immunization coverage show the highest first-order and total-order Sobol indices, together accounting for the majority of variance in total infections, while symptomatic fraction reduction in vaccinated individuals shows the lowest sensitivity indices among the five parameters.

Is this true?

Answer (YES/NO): NO